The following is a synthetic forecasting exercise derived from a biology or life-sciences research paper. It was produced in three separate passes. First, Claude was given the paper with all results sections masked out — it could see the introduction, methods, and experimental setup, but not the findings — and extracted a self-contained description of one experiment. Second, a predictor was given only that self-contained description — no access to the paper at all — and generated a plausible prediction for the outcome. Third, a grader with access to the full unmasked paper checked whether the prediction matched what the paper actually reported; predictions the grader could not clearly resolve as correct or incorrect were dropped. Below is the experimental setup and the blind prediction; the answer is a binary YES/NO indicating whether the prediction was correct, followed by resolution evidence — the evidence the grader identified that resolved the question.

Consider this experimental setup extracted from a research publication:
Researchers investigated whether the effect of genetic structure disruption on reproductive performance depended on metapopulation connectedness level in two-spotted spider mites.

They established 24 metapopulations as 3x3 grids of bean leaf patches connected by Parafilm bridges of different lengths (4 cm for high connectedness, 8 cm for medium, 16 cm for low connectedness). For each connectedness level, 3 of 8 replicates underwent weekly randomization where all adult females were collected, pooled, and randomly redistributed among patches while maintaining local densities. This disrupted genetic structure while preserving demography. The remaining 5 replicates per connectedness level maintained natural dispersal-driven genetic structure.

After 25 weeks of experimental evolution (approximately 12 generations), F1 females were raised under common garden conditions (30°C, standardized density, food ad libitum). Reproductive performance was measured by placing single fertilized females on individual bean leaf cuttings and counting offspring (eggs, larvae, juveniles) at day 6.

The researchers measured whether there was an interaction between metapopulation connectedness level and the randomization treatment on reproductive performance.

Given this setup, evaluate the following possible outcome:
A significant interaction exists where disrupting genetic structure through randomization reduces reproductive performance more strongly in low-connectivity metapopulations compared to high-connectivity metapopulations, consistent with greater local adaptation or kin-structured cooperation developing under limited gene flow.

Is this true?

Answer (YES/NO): NO